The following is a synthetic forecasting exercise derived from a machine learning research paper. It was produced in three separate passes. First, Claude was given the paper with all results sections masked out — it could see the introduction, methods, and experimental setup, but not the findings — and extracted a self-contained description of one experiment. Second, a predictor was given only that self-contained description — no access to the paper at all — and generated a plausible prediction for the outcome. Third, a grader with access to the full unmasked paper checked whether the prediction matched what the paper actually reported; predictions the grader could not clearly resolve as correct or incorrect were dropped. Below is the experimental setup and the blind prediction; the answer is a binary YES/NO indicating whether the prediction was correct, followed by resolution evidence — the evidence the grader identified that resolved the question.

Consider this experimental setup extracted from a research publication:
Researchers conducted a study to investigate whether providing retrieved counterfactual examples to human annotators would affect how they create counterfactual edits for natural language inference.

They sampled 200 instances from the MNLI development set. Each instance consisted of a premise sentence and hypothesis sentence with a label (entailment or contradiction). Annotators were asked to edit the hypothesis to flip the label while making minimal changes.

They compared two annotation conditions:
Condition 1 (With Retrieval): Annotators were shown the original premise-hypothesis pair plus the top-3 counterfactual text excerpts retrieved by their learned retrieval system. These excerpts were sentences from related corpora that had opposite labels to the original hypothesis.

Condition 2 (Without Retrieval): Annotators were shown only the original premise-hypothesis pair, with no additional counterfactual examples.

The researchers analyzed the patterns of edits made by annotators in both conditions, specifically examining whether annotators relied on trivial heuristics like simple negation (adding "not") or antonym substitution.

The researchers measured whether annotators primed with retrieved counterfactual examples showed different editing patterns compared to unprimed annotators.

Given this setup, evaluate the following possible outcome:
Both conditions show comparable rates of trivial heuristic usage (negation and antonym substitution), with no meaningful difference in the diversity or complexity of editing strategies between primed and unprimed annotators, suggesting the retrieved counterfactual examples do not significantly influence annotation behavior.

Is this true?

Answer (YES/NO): NO